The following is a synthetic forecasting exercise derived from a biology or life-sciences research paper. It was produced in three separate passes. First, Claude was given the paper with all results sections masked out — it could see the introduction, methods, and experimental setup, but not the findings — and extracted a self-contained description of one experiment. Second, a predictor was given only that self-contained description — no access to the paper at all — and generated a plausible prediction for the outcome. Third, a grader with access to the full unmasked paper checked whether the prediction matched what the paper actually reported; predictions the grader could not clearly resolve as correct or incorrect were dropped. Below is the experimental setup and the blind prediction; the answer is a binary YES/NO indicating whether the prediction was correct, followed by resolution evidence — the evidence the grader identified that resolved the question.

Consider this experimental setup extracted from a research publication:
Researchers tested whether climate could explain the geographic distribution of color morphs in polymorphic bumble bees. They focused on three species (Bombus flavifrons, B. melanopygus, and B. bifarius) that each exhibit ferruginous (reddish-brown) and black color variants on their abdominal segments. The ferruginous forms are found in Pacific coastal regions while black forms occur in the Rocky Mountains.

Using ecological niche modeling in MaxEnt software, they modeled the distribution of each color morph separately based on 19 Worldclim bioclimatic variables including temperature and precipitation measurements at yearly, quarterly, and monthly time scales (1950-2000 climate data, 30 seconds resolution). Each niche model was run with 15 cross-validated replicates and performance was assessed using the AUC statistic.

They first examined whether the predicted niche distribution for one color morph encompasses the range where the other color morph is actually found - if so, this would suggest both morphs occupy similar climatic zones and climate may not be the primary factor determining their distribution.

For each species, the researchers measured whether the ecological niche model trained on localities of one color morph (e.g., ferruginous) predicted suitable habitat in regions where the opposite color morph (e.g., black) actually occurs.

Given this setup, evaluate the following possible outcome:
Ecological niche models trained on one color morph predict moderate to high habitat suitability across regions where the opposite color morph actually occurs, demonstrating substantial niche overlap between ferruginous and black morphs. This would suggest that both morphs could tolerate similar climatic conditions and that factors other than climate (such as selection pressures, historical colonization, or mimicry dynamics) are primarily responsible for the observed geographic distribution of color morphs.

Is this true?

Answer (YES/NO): NO